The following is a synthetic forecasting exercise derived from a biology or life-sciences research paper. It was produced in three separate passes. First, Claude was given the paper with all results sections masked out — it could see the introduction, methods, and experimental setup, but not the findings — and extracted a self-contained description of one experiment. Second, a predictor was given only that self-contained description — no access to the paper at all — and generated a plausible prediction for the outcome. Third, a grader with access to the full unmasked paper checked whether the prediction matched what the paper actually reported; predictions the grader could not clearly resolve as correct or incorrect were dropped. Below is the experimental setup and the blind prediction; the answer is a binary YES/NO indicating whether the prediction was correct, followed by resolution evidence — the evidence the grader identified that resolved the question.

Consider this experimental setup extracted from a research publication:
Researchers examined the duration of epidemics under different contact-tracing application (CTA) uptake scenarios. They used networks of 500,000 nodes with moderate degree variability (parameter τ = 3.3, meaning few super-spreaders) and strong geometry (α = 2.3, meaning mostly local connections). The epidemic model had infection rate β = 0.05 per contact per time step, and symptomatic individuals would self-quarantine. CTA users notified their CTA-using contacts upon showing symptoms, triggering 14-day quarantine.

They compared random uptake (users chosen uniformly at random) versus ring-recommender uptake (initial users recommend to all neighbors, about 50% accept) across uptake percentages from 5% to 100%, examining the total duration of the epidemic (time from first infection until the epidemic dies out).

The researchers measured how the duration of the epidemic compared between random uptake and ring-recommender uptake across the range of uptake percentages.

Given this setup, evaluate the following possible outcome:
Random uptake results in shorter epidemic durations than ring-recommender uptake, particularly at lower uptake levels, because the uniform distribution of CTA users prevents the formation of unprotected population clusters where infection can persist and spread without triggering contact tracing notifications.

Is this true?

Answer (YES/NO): YES